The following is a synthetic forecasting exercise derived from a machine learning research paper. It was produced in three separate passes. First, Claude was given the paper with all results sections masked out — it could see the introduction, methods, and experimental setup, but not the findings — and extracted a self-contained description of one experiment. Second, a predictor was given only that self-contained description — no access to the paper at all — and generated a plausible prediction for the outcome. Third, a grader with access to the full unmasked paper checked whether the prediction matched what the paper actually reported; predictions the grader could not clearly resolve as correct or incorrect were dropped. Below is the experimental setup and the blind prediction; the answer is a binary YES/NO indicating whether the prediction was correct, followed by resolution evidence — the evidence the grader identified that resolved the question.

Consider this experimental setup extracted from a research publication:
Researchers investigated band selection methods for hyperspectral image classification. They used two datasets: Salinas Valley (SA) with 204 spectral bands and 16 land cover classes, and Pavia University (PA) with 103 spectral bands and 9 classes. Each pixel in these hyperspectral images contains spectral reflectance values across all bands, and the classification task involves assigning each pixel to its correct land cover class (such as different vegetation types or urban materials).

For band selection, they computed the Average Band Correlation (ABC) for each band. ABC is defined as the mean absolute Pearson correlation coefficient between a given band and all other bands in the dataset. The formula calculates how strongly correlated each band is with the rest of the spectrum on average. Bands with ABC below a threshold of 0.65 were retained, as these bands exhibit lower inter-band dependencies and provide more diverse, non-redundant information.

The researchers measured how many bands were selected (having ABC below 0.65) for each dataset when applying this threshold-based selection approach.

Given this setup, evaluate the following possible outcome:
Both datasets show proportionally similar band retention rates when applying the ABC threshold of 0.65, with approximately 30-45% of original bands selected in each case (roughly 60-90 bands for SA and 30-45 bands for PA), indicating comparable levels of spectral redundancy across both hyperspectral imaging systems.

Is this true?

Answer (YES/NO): NO